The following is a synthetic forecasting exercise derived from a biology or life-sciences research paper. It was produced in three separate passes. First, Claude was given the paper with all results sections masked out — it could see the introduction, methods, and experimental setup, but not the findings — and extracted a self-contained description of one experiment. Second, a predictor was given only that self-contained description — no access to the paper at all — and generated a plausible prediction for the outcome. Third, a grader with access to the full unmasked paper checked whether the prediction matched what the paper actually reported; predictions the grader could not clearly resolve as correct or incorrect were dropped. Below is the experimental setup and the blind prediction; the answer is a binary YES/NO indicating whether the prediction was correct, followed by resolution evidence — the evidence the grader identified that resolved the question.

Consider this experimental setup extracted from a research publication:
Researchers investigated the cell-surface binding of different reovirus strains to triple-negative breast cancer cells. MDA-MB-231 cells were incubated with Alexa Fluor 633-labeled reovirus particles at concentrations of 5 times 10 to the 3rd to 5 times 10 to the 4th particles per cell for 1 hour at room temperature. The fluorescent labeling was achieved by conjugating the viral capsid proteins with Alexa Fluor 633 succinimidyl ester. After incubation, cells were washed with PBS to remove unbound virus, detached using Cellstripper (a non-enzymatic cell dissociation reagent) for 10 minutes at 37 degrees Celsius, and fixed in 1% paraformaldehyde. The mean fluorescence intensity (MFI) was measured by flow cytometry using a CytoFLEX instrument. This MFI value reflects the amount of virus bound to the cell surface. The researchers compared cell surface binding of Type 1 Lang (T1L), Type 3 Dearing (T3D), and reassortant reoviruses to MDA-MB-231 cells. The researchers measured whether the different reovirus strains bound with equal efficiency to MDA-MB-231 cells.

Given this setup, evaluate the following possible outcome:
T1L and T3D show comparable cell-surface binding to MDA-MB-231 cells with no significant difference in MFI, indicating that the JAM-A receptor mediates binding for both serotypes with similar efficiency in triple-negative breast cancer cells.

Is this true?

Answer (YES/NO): NO